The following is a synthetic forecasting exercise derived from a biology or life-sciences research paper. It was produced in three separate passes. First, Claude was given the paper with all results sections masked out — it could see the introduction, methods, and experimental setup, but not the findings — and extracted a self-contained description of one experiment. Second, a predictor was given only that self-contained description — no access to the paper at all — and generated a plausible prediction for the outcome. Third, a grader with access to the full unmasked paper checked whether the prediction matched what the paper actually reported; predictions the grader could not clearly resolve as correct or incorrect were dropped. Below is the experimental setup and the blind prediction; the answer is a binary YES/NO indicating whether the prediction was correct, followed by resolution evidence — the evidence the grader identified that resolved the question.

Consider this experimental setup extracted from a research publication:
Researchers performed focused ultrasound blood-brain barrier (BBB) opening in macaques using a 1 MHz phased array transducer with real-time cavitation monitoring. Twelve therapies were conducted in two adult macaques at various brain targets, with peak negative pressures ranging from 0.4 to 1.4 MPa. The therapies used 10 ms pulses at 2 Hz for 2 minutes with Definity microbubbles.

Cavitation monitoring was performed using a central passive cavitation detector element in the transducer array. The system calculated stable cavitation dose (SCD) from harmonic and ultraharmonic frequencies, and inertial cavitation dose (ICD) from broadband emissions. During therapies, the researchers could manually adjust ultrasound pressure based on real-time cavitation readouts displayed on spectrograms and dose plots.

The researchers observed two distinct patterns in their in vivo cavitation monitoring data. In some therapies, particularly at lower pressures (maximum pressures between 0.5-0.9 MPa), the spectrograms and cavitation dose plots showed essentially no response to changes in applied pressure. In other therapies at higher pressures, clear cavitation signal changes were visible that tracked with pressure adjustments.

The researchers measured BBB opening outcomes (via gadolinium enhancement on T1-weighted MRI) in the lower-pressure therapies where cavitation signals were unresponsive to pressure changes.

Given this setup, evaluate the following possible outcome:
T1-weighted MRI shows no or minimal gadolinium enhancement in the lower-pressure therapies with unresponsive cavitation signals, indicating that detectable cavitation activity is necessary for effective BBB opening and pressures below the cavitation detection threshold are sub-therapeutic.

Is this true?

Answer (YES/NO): NO